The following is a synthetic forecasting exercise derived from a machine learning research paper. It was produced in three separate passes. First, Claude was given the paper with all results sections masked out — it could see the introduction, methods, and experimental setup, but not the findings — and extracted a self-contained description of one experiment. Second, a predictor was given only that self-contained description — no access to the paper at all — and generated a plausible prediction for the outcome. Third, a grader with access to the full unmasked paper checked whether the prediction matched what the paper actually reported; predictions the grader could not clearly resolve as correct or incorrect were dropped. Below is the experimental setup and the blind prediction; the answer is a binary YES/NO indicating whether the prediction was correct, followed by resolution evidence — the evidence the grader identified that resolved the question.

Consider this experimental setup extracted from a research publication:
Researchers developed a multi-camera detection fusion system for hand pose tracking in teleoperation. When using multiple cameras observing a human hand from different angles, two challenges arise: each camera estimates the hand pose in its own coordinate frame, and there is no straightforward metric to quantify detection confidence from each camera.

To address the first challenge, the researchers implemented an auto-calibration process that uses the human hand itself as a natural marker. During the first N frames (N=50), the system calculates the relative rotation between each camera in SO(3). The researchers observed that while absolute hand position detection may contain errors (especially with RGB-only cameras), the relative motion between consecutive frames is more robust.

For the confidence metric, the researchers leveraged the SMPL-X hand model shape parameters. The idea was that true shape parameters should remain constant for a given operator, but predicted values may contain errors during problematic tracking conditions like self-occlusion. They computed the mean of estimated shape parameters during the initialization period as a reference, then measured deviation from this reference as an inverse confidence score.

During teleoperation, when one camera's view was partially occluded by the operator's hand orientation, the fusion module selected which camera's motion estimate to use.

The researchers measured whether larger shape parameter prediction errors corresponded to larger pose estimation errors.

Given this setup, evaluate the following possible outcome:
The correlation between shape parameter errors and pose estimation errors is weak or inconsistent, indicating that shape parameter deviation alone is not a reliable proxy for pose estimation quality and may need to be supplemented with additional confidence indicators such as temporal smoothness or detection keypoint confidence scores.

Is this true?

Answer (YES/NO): NO